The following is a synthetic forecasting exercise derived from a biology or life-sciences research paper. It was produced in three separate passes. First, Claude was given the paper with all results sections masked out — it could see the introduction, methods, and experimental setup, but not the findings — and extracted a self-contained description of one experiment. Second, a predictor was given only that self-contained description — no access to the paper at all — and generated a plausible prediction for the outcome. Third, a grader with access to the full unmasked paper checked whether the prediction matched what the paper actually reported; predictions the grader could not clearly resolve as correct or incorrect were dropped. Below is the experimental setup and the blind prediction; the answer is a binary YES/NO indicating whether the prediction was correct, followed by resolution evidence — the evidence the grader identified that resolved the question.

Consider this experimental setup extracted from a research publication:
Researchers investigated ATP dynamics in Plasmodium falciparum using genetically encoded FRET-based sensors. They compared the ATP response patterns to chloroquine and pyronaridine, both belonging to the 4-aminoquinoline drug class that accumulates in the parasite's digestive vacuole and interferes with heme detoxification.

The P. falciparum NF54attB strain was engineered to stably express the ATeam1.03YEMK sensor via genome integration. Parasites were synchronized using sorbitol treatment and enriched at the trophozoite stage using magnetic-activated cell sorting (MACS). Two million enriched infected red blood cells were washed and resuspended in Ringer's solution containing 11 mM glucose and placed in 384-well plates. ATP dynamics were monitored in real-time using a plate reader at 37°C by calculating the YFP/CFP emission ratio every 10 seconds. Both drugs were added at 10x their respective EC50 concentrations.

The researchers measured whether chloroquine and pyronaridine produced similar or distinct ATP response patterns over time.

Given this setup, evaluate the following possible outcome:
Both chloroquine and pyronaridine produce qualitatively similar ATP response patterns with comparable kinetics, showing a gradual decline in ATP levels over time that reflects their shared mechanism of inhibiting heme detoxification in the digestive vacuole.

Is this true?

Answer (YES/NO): NO